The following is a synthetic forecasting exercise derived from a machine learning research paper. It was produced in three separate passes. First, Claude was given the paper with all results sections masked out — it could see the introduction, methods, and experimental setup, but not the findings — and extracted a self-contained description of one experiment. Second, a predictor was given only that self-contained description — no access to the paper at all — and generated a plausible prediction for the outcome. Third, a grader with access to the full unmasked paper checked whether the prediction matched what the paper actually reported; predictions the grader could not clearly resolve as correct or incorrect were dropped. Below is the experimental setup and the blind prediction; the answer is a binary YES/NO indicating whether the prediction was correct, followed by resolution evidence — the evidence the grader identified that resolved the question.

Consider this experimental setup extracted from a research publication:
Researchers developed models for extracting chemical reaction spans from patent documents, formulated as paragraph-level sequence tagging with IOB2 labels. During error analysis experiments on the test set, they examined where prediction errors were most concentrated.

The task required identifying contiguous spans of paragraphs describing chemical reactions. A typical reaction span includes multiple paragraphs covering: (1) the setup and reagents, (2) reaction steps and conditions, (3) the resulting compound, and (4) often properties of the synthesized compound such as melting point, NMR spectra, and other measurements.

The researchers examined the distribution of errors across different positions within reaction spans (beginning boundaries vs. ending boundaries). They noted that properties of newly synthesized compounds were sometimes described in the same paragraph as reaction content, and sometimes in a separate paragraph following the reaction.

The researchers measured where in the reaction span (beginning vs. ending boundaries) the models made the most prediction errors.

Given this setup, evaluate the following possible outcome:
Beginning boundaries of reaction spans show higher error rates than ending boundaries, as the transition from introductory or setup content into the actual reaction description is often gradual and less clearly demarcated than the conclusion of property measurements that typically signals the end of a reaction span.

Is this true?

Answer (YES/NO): NO